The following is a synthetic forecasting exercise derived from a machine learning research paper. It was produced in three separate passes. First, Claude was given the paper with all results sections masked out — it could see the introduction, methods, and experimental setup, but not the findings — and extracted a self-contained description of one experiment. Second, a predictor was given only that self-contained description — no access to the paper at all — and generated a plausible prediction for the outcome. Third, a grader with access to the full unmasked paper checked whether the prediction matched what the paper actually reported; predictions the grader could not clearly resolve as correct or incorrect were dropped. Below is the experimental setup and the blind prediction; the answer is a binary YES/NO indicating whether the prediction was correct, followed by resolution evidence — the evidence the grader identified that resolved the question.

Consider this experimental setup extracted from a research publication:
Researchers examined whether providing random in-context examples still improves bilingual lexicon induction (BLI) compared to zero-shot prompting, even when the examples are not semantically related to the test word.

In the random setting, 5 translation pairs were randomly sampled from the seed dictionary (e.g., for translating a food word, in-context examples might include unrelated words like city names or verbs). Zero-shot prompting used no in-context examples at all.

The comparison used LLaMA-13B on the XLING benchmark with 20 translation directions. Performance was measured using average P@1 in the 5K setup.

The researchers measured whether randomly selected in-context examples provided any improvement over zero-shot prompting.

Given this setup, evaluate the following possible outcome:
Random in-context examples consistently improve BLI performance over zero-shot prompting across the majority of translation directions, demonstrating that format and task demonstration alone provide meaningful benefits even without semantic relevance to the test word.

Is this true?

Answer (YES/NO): YES